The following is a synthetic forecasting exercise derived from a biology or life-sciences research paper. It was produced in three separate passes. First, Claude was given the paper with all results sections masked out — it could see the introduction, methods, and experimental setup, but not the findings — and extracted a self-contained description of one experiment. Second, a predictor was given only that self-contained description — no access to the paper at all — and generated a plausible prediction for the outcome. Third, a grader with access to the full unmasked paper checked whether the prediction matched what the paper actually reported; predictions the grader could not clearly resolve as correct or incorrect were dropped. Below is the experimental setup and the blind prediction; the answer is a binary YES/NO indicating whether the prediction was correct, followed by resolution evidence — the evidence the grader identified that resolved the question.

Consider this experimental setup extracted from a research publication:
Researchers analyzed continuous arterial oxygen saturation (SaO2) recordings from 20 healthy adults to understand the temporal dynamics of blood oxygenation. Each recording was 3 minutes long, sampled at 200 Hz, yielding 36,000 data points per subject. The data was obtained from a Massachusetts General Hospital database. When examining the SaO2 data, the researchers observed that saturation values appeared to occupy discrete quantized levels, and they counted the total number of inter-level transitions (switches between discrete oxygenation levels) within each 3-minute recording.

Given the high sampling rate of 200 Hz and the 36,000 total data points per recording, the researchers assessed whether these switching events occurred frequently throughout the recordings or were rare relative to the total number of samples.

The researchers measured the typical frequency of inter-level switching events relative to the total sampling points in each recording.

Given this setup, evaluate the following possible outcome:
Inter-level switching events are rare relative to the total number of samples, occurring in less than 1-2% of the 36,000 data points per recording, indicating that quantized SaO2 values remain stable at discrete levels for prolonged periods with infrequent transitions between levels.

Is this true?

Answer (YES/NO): YES